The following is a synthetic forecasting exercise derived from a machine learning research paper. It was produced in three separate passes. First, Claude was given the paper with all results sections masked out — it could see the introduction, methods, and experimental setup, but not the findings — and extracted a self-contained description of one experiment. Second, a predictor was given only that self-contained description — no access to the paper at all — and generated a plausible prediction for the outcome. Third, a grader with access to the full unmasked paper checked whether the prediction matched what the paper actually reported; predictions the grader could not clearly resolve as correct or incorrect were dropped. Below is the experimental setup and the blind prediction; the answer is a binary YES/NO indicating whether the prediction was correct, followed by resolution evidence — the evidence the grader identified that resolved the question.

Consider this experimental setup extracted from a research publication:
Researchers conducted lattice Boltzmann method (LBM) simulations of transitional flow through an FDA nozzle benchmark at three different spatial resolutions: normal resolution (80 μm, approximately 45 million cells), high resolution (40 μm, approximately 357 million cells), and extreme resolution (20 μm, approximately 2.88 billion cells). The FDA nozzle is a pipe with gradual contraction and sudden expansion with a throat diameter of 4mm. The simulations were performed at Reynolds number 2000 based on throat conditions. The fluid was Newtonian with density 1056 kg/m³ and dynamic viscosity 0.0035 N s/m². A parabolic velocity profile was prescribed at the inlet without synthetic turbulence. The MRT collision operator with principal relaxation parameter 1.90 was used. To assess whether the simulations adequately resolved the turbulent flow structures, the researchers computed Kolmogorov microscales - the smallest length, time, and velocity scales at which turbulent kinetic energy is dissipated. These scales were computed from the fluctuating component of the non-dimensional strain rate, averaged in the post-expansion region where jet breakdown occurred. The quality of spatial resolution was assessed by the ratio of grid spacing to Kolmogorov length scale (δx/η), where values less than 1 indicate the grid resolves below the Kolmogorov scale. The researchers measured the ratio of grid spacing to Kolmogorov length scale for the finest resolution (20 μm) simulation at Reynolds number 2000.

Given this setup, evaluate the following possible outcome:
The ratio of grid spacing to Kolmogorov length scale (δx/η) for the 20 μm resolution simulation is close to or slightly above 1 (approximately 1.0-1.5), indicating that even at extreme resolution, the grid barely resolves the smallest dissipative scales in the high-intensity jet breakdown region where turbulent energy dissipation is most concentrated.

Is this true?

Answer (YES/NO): NO